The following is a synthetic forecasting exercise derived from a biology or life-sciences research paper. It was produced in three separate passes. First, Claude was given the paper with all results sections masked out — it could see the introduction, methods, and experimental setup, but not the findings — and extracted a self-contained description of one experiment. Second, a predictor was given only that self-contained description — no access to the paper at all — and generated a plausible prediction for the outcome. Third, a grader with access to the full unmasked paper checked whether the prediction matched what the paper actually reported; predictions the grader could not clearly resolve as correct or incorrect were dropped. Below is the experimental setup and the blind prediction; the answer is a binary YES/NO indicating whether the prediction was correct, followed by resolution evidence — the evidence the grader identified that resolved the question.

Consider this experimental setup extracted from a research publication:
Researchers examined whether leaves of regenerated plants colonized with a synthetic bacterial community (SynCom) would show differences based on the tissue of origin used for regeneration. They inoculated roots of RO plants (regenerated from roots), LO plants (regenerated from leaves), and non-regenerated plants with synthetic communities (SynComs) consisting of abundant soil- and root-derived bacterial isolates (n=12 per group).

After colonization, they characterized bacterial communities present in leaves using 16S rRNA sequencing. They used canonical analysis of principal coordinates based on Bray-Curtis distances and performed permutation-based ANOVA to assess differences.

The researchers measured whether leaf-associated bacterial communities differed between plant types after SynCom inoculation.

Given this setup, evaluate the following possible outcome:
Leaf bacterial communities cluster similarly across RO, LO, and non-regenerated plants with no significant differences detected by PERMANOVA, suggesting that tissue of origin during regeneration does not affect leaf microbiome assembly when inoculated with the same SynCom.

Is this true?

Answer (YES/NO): NO